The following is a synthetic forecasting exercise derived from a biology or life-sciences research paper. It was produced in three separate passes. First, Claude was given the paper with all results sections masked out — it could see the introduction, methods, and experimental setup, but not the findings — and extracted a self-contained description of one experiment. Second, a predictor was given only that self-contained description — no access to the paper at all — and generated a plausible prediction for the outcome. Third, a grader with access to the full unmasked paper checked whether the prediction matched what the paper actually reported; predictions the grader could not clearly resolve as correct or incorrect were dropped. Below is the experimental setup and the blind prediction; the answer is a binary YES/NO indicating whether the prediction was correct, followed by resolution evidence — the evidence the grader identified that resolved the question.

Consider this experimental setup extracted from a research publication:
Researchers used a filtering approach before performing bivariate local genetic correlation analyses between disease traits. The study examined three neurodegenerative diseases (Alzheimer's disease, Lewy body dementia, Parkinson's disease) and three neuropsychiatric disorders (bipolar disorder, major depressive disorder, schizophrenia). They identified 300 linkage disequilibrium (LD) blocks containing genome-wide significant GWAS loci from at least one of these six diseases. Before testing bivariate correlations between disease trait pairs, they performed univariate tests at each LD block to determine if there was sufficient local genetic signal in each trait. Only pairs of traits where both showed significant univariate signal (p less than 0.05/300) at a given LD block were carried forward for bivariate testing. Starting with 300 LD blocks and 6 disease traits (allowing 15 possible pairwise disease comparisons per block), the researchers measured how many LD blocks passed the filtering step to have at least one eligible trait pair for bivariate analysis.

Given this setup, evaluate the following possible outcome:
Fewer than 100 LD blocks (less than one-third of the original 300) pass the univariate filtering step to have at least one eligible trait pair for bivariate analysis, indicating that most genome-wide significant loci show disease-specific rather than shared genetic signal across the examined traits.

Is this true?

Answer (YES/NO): NO